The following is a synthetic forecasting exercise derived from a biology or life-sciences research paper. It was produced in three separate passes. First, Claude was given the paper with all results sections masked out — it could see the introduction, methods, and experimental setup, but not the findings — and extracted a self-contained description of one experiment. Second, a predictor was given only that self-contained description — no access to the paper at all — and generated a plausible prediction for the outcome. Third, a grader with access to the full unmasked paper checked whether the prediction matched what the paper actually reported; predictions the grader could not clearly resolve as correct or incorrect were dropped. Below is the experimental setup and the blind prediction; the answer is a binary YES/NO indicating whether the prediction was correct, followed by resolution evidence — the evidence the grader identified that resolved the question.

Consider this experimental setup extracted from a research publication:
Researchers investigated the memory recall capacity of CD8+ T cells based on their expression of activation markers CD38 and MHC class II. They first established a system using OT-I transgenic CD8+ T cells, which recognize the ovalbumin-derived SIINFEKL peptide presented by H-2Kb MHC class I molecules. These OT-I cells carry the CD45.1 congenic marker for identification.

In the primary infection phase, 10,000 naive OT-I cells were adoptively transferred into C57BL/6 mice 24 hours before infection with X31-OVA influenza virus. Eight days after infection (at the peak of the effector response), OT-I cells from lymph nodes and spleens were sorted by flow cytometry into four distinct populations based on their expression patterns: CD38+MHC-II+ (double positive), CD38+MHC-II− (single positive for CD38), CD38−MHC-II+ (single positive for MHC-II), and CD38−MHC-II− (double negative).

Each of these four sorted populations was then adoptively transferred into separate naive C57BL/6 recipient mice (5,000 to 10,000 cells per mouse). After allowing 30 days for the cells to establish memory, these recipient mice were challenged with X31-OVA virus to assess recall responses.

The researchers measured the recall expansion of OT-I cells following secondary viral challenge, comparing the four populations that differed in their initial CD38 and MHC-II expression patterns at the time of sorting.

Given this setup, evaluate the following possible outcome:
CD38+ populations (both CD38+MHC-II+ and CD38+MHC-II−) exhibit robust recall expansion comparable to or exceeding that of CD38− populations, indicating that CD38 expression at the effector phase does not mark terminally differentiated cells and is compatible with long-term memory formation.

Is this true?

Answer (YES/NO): YES